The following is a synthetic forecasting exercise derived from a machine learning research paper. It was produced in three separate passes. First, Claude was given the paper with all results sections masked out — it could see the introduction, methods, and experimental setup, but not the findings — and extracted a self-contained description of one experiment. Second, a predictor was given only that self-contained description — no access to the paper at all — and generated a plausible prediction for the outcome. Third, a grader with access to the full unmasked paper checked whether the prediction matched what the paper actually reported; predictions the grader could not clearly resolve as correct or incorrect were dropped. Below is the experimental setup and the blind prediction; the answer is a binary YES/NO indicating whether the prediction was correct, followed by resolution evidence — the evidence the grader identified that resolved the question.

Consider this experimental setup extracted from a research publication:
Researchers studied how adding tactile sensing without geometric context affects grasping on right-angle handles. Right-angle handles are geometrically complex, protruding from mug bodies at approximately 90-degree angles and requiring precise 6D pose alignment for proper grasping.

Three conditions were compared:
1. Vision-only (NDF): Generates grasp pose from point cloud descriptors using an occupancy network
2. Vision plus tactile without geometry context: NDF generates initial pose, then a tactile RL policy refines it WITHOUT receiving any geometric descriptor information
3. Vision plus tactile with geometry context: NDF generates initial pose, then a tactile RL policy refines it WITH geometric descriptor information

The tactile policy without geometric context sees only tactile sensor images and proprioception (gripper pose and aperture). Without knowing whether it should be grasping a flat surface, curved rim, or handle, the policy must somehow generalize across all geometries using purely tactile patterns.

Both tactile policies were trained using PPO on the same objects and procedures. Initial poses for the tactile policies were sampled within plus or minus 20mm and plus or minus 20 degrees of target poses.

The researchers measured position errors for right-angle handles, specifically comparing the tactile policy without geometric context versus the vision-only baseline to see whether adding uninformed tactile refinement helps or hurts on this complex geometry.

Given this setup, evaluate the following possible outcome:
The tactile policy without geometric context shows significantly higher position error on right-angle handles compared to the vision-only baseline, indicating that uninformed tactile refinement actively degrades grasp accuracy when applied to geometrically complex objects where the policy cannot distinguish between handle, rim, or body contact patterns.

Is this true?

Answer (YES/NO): YES